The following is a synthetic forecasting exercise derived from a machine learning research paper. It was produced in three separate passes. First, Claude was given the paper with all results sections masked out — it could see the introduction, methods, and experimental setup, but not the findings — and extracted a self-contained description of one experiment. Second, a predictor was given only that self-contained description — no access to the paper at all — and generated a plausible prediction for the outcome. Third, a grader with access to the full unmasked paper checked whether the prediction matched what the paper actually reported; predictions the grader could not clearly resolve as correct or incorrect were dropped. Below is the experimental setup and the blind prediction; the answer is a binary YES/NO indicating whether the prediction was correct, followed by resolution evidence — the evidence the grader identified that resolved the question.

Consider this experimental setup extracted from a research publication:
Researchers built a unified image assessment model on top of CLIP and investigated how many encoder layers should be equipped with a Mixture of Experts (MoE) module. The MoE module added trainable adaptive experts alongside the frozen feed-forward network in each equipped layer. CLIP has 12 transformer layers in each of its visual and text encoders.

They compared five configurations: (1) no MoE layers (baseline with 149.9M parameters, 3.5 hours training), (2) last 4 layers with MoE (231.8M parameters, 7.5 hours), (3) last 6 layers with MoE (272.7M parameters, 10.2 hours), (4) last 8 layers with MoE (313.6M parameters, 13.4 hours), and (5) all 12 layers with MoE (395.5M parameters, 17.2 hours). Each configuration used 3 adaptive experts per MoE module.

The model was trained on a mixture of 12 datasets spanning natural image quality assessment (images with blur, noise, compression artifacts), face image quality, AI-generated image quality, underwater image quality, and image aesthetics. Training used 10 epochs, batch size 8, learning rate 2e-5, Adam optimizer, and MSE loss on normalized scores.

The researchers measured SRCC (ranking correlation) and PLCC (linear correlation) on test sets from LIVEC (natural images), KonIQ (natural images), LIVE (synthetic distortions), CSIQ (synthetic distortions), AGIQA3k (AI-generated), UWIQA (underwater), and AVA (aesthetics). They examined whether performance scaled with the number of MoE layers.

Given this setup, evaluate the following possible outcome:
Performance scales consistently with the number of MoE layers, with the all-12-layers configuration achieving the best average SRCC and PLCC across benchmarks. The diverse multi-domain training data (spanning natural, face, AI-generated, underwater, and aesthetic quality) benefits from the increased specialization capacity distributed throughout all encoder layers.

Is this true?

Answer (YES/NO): NO